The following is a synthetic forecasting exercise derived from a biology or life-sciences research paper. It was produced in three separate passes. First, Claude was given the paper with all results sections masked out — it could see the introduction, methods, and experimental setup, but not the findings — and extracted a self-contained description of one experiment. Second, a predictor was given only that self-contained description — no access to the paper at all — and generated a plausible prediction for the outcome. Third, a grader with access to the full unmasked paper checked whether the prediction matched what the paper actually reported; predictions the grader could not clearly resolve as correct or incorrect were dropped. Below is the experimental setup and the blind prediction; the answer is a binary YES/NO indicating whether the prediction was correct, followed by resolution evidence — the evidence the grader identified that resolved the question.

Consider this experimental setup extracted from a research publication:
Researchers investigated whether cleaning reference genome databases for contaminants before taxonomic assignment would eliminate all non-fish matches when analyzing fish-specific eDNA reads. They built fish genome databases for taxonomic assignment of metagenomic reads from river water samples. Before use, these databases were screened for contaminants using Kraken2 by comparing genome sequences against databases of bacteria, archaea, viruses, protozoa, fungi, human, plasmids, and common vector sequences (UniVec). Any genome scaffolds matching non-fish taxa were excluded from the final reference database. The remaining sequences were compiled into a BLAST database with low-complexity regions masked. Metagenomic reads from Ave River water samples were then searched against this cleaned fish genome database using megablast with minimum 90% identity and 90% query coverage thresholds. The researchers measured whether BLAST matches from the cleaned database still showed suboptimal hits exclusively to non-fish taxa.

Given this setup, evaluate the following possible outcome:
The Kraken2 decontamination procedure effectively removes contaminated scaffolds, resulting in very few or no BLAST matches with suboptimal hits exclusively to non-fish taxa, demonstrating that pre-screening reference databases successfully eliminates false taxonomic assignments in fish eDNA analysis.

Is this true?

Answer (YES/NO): NO